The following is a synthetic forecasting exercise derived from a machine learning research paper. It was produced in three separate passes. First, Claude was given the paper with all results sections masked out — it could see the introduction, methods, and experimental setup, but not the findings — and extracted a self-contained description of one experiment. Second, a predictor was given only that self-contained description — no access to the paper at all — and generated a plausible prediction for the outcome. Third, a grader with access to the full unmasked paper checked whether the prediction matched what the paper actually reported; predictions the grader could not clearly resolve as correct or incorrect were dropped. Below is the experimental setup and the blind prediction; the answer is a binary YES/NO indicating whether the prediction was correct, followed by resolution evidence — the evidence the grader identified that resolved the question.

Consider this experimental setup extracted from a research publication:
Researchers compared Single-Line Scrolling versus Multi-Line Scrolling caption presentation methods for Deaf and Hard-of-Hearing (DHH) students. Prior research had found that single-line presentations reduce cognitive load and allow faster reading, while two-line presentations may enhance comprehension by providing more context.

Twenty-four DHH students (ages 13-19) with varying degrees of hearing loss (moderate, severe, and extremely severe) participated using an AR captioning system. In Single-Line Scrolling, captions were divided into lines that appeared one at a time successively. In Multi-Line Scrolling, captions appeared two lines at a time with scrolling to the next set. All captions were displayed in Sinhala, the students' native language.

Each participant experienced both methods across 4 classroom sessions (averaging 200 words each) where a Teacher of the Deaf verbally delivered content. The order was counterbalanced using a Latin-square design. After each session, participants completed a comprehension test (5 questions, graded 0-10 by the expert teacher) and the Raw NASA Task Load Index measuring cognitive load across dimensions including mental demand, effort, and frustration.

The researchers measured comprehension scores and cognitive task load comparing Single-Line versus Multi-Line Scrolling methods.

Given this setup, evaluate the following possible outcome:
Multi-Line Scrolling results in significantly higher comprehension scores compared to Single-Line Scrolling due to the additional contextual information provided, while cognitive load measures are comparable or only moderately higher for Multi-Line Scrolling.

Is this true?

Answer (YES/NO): NO